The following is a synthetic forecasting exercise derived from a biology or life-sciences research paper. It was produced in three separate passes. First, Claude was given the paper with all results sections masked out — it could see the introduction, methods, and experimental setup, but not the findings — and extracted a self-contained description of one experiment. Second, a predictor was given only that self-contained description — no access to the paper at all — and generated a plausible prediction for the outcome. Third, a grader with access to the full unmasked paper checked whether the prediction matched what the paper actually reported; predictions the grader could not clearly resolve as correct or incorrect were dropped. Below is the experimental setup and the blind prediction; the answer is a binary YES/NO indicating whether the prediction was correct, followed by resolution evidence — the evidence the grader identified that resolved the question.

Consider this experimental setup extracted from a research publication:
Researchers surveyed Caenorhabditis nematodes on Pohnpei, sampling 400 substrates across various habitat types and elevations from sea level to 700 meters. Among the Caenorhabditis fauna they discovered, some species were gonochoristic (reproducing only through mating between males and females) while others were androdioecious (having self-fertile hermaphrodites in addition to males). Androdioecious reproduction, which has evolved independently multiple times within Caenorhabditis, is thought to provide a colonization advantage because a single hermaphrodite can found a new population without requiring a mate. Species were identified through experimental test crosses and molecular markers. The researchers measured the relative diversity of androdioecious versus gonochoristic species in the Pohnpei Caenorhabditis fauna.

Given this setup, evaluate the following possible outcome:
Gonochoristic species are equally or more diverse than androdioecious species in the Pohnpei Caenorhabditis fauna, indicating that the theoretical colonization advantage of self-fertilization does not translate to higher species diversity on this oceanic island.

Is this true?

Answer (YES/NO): YES